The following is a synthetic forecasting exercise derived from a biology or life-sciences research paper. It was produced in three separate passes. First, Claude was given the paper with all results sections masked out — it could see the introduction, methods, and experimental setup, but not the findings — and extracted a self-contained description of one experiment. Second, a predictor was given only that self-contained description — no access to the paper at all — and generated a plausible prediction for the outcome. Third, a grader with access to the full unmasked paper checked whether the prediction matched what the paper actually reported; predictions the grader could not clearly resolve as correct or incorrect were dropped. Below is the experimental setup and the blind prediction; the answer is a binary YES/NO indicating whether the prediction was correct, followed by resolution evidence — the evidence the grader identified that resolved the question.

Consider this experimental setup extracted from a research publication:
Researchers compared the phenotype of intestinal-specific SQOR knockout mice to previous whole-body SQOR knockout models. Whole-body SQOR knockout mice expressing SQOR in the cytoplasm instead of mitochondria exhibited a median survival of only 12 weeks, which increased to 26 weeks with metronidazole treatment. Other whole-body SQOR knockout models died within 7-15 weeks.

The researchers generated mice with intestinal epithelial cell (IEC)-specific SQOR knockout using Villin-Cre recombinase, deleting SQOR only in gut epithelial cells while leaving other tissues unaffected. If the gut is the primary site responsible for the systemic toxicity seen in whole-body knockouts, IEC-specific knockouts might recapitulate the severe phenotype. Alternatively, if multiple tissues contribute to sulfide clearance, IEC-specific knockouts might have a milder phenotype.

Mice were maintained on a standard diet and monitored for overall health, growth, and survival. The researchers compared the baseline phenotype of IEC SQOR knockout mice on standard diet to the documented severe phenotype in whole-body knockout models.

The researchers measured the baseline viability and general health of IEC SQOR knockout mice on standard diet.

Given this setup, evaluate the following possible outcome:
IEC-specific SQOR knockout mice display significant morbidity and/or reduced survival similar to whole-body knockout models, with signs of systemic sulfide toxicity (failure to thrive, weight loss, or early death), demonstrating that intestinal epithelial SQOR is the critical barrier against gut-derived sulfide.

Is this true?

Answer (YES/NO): NO